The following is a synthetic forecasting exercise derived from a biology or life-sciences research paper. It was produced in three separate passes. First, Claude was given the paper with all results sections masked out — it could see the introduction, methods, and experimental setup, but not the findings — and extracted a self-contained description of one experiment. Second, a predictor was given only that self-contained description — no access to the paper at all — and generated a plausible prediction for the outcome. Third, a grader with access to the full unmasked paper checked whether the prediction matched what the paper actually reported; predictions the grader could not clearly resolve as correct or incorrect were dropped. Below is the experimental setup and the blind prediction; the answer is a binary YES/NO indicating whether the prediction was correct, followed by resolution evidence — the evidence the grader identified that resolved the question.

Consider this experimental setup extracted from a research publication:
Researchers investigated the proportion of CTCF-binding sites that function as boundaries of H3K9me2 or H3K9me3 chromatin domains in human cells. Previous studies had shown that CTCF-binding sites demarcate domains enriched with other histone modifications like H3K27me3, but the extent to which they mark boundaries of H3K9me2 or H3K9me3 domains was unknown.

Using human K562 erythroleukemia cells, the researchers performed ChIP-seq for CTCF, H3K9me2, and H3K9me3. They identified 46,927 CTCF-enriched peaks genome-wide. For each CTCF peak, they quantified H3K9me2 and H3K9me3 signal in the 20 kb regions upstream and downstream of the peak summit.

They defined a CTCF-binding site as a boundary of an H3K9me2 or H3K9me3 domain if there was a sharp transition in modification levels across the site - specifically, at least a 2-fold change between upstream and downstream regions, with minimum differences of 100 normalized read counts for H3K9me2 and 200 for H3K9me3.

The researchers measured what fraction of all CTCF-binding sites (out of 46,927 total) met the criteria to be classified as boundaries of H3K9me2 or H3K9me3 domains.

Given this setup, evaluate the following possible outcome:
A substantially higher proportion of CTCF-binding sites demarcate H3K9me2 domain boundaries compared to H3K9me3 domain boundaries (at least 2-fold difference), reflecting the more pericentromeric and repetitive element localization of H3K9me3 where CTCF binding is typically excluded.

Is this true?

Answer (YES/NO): NO